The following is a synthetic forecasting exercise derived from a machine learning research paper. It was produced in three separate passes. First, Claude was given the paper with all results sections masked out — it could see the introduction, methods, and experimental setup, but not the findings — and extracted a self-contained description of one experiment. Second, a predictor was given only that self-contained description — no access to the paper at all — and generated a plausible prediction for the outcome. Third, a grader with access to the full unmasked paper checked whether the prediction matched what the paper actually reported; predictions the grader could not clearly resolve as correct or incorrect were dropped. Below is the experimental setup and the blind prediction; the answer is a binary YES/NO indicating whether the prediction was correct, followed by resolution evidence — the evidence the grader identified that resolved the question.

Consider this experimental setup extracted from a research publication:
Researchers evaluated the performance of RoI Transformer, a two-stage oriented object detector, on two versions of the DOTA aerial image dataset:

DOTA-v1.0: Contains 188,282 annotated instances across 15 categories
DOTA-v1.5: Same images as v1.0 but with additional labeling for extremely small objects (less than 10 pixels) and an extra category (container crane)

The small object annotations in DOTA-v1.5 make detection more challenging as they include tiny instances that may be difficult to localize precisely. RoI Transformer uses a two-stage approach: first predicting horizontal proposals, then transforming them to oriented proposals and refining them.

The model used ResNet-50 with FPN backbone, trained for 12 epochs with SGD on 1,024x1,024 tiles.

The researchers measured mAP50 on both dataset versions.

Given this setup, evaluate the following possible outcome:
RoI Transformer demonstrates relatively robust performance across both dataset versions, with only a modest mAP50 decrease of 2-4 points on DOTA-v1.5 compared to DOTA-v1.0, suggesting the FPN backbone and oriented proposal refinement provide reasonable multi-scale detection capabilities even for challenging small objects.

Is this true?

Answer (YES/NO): NO